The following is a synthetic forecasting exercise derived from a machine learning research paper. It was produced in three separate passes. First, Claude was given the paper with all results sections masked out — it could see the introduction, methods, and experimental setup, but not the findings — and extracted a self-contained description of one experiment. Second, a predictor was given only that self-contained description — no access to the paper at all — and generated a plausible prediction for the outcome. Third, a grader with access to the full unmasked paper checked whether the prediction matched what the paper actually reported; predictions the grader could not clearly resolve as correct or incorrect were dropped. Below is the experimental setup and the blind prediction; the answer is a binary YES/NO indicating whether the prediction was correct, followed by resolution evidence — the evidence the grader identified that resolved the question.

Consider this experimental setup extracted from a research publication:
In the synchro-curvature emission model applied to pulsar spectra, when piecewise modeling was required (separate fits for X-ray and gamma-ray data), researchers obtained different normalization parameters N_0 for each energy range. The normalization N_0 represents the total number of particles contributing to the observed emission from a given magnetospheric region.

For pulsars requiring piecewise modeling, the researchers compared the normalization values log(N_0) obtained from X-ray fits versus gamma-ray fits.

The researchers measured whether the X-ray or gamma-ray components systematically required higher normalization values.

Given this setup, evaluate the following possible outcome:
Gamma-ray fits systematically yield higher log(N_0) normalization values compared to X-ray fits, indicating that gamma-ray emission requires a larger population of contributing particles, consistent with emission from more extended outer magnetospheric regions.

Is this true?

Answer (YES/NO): NO